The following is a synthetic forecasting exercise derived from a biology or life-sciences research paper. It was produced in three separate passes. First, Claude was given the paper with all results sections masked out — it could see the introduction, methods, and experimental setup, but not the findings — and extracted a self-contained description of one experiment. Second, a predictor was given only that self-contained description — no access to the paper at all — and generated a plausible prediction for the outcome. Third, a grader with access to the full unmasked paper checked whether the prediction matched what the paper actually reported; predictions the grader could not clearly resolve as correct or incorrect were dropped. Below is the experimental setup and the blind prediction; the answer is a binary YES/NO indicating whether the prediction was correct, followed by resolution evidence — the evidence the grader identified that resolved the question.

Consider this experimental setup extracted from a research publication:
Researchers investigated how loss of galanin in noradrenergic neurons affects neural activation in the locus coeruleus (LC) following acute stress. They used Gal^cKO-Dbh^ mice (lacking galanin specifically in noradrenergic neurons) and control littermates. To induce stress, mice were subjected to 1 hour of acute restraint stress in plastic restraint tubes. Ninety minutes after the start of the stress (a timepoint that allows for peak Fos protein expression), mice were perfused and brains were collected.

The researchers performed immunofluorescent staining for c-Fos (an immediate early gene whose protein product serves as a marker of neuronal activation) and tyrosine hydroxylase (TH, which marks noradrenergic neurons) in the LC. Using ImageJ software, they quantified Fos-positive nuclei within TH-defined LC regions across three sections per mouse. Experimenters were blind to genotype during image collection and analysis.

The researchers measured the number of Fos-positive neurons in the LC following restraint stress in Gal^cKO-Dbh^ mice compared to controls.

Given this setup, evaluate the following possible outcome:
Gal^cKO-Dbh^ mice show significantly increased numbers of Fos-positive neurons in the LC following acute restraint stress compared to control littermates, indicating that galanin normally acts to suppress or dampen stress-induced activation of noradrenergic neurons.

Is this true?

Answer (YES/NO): NO